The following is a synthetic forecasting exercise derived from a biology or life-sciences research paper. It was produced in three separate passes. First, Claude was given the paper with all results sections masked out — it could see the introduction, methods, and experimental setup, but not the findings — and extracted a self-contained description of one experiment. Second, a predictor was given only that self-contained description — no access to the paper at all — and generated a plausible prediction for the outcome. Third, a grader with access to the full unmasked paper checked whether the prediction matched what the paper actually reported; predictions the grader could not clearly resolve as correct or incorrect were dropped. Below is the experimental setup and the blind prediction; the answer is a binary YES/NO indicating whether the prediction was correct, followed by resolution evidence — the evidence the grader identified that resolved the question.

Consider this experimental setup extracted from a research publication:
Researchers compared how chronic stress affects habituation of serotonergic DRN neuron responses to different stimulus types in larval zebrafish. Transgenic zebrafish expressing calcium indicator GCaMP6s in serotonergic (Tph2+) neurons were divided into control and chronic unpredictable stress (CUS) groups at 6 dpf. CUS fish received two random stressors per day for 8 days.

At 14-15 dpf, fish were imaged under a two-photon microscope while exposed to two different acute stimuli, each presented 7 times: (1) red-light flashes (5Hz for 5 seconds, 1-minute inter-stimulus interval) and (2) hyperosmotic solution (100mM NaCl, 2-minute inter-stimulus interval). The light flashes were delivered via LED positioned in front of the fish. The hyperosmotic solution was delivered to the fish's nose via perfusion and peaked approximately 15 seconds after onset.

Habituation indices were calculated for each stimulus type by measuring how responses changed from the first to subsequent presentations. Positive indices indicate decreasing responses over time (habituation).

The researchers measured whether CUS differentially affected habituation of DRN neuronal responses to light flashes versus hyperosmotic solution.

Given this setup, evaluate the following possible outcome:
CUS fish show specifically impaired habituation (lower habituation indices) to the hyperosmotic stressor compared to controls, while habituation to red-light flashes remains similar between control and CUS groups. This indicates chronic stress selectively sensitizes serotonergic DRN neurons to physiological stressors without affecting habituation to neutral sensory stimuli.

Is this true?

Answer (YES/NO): YES